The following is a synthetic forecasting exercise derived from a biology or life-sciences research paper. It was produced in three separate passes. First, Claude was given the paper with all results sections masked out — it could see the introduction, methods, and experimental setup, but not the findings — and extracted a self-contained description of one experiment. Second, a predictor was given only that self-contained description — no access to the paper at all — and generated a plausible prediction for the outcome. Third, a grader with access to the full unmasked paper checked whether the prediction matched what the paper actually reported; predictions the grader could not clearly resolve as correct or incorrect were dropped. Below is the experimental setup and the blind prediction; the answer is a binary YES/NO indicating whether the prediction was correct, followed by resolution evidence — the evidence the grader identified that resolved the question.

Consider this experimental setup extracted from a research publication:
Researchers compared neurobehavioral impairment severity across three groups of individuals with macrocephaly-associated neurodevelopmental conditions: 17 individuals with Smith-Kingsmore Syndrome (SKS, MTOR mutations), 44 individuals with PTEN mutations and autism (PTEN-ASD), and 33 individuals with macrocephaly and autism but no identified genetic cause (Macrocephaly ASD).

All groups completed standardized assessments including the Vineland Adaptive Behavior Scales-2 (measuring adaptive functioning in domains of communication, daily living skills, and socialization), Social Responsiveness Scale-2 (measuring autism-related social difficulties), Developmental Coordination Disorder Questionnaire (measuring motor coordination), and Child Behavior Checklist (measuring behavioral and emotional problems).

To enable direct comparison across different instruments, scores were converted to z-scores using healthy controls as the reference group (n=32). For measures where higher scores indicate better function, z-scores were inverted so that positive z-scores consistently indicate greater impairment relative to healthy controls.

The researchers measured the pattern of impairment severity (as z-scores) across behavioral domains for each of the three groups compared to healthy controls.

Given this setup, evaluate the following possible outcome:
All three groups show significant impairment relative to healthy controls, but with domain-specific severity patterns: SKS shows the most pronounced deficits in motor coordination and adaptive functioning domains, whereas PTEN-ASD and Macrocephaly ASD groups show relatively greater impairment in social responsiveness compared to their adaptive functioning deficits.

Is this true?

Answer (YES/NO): NO